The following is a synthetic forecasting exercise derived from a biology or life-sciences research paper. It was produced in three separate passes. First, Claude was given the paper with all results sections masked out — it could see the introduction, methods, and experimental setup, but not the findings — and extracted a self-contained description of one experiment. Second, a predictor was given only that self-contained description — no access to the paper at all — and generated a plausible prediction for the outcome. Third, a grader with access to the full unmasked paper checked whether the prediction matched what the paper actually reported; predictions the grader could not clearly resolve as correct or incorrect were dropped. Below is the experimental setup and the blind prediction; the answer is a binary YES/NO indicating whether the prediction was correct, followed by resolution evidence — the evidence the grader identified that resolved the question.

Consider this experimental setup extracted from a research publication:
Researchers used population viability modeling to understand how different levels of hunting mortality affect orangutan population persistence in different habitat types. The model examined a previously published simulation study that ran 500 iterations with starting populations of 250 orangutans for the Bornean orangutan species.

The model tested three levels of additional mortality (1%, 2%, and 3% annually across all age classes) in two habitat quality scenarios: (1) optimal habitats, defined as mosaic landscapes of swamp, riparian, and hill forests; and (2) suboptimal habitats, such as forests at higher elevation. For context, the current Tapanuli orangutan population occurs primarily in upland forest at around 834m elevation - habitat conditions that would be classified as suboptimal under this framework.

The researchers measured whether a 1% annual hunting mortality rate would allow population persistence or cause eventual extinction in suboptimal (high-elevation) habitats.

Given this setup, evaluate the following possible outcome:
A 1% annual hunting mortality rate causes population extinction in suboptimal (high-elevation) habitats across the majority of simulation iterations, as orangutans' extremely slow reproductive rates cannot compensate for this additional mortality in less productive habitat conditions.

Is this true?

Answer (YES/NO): YES